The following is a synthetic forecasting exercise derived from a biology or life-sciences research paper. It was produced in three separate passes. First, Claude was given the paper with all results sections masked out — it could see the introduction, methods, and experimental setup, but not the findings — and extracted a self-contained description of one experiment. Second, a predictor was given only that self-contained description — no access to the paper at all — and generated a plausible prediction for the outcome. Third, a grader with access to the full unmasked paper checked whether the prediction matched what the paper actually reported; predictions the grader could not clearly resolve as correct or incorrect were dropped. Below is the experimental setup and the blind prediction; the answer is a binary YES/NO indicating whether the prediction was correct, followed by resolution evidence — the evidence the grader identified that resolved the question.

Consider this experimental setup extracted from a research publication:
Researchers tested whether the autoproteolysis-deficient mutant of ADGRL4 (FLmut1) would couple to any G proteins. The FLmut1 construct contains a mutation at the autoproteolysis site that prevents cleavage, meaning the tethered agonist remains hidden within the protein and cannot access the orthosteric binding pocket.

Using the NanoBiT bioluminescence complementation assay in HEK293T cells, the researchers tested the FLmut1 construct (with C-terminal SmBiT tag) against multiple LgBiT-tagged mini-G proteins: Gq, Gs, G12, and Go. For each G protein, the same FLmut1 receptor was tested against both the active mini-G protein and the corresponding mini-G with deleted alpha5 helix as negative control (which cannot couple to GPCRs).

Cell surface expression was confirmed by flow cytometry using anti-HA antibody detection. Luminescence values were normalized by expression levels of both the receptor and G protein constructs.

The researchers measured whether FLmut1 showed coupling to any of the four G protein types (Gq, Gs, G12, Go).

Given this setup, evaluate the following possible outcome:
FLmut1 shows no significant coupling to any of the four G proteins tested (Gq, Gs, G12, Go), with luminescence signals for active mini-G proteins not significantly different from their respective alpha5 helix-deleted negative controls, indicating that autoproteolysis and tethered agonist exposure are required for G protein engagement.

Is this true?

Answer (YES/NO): NO